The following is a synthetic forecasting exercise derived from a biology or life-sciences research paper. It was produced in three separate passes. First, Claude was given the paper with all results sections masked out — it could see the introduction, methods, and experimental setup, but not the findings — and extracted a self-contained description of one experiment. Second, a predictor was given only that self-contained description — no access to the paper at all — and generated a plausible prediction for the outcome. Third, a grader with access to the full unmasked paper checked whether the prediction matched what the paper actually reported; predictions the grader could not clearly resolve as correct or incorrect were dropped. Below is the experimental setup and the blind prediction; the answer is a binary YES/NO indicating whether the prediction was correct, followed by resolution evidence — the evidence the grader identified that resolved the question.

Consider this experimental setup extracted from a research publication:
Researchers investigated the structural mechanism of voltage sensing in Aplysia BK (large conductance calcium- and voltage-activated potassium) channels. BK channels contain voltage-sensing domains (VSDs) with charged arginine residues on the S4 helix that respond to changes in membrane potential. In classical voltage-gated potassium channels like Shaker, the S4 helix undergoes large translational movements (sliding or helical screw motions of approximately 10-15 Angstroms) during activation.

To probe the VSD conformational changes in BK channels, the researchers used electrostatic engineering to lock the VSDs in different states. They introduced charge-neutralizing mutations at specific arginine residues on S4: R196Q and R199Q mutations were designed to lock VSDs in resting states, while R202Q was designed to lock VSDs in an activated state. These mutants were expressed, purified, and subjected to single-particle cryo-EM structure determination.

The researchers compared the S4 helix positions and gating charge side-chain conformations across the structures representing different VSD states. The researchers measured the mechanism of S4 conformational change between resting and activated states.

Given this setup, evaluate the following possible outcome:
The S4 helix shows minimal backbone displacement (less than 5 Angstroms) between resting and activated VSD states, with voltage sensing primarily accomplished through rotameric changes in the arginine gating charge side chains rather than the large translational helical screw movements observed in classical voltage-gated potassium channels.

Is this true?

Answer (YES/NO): YES